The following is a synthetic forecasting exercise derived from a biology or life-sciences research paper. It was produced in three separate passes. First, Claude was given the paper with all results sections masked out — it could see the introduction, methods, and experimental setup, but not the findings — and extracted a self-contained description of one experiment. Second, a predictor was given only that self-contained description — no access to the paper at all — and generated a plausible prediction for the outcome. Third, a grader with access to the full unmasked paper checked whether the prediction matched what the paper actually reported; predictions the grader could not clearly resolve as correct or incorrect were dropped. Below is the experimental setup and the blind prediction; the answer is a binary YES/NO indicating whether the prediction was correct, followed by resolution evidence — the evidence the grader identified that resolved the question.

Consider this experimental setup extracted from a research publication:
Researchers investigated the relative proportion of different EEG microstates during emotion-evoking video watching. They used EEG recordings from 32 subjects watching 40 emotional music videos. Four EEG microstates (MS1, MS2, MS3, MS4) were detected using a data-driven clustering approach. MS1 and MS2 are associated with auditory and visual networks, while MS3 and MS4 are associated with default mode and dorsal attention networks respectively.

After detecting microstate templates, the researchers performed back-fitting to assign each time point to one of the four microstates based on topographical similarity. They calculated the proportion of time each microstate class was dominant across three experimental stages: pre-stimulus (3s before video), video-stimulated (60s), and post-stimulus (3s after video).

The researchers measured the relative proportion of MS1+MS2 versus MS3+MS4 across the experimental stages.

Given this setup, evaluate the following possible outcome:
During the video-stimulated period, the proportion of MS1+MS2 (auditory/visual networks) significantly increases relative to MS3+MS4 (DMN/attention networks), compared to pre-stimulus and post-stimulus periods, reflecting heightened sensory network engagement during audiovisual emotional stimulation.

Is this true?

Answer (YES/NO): NO